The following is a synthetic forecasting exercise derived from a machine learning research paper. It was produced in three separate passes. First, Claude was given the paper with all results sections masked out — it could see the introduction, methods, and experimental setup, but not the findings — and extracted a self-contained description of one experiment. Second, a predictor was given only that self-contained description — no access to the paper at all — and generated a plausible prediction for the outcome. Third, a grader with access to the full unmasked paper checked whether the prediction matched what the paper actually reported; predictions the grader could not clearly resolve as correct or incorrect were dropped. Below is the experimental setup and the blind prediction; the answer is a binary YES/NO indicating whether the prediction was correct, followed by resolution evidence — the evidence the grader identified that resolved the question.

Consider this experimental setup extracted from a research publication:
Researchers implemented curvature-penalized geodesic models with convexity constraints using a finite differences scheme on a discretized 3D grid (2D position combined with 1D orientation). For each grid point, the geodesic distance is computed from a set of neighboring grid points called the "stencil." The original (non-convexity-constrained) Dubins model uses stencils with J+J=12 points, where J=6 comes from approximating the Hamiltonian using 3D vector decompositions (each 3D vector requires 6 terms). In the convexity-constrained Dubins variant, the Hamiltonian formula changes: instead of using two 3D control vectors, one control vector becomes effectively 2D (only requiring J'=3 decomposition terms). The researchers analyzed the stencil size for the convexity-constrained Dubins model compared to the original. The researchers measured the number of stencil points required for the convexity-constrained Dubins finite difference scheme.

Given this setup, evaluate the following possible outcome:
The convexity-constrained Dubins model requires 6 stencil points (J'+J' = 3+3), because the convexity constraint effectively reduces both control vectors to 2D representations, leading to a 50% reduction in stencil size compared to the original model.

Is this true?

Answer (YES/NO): NO